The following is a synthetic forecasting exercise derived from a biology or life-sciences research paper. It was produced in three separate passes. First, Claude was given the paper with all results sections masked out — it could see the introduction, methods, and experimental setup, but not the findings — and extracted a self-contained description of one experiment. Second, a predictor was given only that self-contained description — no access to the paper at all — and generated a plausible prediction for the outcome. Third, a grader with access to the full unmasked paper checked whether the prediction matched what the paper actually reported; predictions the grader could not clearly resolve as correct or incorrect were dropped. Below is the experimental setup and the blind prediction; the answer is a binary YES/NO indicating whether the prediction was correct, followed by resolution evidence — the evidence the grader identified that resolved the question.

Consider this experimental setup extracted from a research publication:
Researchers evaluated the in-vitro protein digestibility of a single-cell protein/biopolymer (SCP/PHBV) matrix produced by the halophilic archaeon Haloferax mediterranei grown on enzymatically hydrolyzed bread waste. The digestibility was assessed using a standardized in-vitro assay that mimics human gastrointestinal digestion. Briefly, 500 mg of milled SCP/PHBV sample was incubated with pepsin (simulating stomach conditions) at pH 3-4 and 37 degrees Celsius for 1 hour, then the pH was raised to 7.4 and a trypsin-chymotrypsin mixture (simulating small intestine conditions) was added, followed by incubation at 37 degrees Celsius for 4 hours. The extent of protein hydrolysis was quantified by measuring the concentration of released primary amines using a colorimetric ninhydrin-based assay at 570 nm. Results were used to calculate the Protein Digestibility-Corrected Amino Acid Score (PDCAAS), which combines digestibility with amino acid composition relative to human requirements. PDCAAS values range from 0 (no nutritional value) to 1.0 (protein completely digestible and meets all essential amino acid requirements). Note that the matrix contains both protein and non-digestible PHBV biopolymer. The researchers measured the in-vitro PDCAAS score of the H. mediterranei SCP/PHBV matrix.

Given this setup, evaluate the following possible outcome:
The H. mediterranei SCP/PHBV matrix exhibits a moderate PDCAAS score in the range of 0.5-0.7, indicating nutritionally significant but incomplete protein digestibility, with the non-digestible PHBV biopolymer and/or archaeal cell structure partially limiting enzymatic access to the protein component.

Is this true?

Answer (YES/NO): NO